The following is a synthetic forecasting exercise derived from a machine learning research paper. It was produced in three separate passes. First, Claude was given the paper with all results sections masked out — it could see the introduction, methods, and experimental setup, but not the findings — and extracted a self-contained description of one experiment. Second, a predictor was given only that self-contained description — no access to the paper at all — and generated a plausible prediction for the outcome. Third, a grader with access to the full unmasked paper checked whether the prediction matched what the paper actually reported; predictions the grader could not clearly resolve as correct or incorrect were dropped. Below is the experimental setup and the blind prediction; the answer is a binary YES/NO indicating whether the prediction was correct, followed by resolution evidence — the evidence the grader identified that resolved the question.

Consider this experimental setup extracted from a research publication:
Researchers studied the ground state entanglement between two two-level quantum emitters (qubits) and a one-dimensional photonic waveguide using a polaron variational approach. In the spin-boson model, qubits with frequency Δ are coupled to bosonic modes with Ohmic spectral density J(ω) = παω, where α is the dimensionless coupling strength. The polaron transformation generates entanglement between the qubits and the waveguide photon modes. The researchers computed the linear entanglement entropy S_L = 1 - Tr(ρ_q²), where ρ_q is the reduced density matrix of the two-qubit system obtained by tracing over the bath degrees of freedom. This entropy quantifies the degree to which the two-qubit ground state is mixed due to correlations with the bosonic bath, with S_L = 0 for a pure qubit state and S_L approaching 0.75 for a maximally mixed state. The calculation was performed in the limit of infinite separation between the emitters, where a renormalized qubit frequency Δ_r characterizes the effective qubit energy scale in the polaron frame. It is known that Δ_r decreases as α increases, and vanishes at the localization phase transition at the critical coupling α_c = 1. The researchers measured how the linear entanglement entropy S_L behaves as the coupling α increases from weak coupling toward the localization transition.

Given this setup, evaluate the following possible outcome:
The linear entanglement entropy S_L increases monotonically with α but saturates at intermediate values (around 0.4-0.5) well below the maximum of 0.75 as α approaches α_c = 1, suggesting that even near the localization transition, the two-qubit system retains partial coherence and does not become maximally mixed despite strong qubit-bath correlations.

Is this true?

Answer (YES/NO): NO